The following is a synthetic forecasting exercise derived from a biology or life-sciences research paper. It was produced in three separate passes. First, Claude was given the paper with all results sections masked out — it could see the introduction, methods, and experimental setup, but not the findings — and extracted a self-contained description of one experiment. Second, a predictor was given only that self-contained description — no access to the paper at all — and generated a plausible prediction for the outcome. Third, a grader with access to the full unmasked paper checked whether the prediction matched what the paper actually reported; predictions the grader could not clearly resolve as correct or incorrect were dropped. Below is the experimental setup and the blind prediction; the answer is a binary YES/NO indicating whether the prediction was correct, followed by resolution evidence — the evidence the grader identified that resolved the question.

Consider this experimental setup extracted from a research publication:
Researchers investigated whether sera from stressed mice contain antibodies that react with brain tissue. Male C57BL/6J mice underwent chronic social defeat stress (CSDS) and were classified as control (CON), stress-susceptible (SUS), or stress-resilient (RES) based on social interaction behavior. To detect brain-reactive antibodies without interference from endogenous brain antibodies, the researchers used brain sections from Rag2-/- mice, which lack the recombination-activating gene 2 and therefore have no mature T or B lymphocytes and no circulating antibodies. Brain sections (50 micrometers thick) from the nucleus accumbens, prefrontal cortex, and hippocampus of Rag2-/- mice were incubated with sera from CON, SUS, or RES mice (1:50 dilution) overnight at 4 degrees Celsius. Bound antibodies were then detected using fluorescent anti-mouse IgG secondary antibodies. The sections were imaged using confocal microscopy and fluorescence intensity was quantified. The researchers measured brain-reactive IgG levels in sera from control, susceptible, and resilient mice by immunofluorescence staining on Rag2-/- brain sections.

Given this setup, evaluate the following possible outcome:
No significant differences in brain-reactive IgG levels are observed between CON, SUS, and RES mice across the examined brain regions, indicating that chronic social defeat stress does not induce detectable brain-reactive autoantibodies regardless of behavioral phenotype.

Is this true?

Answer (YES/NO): NO